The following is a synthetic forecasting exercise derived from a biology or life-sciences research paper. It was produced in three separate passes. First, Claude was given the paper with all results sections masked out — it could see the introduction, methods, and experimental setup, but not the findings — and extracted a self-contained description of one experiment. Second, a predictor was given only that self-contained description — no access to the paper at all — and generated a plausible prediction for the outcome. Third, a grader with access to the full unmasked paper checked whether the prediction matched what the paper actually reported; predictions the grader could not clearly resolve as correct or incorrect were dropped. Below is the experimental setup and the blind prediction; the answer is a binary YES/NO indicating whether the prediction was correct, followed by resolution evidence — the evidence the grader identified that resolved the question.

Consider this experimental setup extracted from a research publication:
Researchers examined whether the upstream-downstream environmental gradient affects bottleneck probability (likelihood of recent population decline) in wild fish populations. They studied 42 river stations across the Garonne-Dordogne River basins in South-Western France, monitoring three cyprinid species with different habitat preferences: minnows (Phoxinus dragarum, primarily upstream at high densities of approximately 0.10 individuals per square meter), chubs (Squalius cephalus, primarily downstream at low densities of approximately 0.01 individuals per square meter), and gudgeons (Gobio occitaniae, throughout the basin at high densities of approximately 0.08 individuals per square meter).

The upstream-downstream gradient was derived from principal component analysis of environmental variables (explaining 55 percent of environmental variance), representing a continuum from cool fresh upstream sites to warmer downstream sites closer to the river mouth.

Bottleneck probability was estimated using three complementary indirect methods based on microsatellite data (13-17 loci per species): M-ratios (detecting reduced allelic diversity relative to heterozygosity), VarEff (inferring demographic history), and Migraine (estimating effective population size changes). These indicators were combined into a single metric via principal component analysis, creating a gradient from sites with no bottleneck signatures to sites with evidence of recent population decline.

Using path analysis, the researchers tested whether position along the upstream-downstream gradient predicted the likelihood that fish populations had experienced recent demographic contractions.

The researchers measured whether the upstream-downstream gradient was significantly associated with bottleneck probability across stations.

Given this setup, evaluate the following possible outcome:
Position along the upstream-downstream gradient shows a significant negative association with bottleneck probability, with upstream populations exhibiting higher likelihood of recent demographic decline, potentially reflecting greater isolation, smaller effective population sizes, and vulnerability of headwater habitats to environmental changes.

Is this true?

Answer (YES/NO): NO